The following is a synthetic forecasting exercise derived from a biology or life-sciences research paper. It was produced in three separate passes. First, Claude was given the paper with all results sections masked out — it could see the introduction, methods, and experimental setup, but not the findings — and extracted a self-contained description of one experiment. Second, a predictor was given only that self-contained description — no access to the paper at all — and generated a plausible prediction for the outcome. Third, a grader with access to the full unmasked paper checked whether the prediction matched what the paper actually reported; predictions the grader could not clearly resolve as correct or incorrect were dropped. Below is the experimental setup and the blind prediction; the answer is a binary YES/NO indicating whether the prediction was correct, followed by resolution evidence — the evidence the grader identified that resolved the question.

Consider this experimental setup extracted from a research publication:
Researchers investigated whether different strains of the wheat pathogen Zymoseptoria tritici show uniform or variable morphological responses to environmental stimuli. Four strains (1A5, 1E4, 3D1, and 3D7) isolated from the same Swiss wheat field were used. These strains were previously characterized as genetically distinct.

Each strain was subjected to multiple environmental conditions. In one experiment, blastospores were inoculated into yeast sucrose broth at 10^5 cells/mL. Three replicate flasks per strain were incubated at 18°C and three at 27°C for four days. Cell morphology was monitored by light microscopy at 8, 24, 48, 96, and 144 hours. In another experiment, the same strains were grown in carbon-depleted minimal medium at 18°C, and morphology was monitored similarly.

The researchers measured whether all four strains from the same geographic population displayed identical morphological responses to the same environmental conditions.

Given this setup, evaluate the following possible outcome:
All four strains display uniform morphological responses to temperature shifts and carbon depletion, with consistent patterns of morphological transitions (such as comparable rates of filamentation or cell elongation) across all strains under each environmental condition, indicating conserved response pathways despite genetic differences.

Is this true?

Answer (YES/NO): NO